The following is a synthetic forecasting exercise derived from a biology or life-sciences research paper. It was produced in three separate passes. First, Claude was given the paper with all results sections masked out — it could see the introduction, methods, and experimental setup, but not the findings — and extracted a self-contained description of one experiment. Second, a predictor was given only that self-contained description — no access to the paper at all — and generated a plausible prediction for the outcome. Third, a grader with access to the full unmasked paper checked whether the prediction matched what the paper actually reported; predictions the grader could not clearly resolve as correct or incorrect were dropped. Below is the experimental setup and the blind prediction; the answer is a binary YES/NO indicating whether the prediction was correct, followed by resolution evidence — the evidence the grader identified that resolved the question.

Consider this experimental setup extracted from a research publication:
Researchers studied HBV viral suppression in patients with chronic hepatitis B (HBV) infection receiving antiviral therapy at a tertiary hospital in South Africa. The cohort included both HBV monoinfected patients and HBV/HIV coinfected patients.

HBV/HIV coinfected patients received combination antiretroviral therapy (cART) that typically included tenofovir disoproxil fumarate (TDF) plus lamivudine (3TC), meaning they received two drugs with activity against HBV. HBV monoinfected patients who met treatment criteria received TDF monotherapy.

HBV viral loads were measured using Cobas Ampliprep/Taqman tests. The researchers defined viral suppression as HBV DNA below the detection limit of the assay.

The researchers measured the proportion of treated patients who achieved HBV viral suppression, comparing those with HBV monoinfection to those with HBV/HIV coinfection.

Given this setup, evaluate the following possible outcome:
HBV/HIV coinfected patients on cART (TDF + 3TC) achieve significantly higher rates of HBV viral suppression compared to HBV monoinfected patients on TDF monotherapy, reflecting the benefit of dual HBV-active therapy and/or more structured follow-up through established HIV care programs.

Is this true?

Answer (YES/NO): YES